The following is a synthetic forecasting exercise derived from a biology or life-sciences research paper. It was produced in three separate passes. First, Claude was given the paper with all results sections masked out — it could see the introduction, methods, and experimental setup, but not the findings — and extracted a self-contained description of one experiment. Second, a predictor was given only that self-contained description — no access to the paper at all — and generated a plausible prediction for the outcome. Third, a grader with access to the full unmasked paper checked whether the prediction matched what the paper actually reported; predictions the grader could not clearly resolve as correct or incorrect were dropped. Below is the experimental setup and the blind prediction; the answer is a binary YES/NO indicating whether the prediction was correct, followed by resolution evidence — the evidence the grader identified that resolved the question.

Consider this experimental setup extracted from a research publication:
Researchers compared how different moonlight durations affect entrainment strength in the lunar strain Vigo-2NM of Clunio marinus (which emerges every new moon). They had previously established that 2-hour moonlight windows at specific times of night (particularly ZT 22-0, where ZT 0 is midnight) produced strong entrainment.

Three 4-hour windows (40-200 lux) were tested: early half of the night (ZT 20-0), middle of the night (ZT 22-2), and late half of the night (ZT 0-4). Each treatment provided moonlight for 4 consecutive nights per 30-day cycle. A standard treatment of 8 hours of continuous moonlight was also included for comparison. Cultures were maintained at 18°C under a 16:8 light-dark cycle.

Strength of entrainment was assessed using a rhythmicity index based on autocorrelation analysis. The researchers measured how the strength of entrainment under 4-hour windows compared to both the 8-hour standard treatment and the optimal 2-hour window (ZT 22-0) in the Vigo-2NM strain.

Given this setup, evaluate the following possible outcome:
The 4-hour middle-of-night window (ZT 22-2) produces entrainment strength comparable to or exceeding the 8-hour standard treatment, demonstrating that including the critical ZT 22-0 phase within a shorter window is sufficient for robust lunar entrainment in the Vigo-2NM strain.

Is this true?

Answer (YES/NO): NO